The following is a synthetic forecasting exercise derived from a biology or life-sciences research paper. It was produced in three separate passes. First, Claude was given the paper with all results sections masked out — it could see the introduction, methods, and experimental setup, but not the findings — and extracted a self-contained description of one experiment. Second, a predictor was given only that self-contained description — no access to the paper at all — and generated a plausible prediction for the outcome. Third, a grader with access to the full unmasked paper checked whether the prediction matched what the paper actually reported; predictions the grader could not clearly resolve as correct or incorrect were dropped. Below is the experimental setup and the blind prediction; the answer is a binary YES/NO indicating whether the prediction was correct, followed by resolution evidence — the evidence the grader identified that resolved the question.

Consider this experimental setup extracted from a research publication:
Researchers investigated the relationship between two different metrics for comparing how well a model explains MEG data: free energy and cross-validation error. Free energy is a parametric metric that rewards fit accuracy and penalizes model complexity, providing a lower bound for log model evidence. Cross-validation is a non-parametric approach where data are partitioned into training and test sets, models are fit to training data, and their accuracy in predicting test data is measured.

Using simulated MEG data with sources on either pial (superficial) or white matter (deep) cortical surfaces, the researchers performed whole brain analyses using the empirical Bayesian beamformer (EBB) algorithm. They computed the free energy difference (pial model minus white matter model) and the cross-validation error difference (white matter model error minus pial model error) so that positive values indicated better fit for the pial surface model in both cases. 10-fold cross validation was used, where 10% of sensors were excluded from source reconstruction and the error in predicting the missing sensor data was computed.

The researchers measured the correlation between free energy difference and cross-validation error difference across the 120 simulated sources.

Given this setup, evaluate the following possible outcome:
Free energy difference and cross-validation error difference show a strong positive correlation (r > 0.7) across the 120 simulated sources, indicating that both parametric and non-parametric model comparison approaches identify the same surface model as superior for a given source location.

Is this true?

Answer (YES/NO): YES